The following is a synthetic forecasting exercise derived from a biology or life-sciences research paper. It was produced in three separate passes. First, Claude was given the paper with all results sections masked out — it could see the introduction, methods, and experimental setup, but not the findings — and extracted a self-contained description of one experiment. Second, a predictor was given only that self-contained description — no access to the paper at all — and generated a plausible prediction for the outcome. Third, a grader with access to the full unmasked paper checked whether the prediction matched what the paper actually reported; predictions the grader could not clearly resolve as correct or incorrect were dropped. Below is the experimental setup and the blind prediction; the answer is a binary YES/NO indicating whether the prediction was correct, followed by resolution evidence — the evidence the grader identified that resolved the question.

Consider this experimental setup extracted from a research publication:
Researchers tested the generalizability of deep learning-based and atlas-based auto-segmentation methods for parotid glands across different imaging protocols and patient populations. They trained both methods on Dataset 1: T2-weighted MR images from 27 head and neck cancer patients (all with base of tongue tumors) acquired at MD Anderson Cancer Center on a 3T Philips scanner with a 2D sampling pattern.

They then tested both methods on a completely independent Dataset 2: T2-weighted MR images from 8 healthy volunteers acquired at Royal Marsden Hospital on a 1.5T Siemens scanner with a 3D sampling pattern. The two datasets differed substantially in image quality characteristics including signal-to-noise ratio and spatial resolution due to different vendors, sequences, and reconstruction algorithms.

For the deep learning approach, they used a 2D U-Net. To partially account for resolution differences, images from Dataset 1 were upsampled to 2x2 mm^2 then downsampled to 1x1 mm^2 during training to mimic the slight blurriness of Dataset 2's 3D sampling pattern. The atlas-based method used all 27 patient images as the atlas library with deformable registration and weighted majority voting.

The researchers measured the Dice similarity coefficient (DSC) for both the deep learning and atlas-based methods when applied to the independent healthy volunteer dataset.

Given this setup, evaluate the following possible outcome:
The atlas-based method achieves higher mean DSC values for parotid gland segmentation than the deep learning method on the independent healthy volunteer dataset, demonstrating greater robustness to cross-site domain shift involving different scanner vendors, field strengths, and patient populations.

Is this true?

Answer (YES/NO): NO